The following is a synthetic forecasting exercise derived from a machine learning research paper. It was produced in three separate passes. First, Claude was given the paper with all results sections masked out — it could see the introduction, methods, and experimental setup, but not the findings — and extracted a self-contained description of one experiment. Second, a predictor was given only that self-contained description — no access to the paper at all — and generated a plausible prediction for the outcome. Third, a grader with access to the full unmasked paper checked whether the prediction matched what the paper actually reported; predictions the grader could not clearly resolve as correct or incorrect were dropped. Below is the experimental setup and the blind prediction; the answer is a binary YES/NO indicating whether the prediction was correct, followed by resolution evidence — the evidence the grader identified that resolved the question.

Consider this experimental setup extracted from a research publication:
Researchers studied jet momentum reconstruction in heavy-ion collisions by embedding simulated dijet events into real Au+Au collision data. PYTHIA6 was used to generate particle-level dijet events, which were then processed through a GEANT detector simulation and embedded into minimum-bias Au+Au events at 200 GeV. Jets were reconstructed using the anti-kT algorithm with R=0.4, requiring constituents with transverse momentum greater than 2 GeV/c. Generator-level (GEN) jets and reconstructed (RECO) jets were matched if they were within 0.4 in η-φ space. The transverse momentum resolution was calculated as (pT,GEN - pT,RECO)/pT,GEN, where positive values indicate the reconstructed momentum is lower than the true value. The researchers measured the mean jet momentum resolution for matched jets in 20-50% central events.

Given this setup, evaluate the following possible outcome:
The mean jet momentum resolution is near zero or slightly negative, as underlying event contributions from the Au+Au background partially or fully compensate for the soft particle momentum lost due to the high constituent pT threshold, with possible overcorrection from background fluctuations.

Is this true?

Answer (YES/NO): NO